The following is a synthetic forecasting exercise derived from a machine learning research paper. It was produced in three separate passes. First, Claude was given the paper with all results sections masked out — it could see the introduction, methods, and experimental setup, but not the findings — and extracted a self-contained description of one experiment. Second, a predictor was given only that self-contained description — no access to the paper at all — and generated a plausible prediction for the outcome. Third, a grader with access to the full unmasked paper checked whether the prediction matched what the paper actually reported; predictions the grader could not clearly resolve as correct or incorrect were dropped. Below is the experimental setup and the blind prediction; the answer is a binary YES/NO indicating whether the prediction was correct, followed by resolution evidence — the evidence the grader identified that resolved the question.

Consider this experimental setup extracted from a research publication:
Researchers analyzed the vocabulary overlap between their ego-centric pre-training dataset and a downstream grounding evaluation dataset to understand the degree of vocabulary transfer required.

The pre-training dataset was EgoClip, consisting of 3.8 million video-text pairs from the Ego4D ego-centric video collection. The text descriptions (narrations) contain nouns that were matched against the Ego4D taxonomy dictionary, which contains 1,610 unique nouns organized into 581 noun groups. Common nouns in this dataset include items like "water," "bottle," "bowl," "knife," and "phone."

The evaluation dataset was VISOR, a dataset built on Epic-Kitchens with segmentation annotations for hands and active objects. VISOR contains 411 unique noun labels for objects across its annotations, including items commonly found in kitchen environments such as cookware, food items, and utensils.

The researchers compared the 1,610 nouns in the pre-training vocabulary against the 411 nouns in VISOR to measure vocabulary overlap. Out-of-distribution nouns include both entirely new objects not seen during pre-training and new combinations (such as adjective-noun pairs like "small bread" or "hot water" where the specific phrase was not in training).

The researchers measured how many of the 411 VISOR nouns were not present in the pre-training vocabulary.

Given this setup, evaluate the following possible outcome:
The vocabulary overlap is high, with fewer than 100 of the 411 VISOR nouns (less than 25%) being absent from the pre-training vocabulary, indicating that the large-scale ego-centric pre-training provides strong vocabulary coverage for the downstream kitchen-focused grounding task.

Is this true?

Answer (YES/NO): NO